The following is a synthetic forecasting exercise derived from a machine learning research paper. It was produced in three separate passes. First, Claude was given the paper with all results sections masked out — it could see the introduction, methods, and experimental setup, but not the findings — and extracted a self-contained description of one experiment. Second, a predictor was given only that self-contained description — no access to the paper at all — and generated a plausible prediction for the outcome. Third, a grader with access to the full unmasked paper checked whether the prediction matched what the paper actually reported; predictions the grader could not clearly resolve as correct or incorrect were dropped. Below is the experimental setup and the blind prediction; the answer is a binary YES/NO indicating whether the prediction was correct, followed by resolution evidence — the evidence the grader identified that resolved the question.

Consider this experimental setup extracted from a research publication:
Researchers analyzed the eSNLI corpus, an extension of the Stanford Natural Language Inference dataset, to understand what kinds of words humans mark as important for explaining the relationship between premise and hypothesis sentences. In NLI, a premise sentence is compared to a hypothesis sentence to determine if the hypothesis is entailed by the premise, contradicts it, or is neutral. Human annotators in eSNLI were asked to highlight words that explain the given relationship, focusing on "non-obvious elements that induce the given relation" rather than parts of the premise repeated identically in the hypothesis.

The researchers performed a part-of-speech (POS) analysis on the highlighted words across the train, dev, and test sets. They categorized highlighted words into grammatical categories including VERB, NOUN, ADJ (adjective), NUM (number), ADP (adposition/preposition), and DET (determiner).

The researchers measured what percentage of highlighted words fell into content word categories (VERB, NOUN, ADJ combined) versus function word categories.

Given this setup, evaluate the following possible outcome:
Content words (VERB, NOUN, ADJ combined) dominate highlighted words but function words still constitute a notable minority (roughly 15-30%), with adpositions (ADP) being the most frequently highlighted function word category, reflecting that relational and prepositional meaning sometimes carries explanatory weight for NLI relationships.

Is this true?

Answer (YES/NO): NO